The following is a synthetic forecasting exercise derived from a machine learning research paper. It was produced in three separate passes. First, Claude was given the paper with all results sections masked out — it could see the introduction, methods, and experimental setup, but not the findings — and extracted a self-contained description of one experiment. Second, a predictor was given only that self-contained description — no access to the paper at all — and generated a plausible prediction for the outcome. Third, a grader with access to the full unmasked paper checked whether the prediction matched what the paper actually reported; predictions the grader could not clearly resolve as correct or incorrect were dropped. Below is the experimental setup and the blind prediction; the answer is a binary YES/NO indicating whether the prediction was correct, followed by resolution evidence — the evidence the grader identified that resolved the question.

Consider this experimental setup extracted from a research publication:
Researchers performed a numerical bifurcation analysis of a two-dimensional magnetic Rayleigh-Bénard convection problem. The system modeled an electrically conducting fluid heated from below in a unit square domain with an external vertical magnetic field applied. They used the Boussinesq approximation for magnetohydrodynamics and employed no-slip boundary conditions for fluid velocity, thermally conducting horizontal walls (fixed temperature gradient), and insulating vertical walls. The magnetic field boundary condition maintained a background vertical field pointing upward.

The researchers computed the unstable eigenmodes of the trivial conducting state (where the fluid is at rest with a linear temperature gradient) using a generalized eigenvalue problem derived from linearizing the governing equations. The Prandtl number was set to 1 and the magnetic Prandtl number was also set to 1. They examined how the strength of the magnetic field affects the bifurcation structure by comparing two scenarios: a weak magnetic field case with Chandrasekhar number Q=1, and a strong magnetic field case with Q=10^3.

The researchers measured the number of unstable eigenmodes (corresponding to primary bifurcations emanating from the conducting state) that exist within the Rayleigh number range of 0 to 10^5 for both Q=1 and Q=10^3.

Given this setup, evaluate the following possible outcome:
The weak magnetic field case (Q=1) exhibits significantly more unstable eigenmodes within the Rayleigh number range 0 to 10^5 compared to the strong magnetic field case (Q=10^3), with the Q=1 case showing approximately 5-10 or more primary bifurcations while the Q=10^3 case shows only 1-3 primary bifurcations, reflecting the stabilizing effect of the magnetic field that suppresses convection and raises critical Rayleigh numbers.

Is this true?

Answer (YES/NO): NO